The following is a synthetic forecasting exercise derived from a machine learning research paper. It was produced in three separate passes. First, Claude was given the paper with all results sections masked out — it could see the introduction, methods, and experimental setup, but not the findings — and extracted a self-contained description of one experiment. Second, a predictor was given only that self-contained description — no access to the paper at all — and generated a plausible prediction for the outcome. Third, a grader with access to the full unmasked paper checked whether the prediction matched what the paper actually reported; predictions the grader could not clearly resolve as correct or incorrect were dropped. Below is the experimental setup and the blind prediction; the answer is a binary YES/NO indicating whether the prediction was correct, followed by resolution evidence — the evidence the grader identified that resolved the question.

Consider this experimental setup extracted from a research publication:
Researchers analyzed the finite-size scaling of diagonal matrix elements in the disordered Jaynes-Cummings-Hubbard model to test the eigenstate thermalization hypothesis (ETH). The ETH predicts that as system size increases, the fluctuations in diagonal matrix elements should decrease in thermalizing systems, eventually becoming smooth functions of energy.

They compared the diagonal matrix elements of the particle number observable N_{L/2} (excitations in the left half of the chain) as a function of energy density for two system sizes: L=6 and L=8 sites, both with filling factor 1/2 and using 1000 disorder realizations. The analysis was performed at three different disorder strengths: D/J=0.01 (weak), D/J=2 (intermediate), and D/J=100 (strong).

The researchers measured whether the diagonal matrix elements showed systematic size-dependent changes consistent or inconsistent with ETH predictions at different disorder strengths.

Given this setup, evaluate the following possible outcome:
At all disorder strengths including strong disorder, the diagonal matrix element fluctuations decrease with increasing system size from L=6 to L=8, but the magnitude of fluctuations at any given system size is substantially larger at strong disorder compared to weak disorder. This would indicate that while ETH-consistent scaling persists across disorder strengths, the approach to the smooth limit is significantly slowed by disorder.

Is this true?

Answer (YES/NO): NO